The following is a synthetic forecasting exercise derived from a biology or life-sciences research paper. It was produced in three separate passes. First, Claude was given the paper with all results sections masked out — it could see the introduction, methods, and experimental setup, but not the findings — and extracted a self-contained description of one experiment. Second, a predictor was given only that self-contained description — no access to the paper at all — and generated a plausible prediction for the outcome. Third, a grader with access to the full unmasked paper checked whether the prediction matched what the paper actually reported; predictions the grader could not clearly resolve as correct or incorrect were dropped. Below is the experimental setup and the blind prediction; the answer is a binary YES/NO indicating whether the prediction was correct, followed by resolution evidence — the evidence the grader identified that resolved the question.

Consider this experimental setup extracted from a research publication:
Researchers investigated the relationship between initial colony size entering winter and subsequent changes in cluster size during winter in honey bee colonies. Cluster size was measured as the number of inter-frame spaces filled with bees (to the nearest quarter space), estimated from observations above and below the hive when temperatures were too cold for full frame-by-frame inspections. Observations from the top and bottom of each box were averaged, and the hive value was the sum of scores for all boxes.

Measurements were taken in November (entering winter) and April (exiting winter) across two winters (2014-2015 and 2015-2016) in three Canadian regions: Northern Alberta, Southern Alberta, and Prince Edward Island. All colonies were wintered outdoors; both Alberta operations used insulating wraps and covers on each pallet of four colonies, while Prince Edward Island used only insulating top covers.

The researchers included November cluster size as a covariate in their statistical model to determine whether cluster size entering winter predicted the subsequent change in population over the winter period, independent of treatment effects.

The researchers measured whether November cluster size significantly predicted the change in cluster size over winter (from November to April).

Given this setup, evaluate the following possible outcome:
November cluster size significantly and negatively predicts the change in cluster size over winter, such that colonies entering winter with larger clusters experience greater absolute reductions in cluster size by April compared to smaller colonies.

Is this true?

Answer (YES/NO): YES